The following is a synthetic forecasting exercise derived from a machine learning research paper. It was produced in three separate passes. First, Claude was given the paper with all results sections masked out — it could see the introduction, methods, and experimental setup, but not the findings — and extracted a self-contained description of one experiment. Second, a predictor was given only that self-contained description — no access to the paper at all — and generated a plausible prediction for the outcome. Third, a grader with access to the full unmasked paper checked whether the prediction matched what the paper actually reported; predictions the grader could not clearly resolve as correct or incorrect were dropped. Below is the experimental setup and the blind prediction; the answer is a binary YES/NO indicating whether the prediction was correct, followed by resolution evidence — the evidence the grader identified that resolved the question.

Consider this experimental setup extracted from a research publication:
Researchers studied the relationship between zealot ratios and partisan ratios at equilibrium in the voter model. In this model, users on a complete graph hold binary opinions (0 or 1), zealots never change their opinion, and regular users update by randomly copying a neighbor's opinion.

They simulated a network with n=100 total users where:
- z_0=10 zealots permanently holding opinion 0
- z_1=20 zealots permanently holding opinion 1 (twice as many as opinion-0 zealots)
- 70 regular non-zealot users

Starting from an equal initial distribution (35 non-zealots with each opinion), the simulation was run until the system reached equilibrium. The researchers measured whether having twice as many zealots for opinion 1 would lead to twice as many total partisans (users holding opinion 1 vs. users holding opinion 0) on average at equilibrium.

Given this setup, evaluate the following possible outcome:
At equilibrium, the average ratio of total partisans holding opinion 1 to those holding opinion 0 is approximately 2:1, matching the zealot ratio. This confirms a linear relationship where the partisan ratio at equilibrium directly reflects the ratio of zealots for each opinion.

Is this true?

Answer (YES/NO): YES